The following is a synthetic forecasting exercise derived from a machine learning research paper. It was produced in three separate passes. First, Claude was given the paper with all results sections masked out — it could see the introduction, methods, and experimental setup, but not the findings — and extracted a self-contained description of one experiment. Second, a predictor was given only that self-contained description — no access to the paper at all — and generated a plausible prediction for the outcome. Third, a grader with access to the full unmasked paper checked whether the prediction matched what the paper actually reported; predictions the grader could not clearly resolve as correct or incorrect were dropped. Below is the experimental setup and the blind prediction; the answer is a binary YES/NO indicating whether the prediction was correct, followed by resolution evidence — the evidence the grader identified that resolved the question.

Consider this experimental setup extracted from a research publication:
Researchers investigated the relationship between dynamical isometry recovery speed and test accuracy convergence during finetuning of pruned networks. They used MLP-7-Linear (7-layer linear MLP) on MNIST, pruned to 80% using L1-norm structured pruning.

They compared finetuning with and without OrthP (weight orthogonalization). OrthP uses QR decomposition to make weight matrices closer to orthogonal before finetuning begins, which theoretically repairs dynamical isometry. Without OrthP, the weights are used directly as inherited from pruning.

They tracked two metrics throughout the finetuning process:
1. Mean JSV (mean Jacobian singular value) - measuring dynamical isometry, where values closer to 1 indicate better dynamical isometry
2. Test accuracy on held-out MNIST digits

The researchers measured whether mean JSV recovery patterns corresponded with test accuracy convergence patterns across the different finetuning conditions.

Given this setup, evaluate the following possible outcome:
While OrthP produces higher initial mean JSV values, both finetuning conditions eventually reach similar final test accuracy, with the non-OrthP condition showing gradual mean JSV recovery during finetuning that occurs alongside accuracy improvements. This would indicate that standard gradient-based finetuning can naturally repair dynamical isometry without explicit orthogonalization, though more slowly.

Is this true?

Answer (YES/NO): NO